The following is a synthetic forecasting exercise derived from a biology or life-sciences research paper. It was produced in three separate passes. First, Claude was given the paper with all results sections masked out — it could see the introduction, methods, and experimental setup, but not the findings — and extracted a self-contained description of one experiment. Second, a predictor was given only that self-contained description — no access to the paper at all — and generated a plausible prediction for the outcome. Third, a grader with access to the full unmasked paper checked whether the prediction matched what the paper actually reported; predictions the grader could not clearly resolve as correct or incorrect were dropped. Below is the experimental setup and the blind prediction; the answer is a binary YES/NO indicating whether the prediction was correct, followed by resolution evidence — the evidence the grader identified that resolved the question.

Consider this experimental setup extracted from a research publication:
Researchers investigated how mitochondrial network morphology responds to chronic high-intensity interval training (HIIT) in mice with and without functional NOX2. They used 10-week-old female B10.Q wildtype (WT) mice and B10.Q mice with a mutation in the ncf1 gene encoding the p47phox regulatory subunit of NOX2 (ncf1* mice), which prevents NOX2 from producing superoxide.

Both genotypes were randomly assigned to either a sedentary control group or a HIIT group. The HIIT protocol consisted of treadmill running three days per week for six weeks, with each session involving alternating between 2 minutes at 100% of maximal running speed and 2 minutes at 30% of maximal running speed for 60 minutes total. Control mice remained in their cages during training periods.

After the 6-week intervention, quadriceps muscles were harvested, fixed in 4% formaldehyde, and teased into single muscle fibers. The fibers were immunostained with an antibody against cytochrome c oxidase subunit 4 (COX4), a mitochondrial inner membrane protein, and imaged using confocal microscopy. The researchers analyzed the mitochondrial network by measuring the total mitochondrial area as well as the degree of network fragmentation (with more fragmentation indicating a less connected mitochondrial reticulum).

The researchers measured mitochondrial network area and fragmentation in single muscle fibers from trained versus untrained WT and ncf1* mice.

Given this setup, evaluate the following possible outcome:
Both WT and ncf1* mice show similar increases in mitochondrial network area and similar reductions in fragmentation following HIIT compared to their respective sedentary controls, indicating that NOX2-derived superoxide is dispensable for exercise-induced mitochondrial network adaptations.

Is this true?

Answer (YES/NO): NO